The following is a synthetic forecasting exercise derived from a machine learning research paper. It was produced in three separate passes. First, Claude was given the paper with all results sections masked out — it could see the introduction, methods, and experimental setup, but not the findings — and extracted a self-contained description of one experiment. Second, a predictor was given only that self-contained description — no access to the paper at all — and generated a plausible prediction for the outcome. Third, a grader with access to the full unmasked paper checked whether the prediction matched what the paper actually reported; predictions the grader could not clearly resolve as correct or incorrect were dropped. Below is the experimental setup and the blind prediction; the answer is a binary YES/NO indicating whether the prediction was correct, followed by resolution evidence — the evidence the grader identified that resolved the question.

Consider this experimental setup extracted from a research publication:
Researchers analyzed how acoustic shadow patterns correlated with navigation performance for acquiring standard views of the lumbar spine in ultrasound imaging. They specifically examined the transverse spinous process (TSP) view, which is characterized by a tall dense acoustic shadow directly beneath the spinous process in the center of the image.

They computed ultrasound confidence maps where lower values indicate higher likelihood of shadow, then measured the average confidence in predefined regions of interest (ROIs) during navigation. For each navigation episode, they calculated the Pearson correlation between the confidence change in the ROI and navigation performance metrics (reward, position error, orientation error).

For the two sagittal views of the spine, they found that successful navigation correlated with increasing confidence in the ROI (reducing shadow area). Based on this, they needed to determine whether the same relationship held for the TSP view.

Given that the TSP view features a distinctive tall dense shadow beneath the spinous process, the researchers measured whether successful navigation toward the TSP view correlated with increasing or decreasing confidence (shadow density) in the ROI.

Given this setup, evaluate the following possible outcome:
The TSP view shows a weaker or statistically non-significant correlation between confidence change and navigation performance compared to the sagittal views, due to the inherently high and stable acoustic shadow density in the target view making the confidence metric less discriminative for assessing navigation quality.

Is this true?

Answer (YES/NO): NO